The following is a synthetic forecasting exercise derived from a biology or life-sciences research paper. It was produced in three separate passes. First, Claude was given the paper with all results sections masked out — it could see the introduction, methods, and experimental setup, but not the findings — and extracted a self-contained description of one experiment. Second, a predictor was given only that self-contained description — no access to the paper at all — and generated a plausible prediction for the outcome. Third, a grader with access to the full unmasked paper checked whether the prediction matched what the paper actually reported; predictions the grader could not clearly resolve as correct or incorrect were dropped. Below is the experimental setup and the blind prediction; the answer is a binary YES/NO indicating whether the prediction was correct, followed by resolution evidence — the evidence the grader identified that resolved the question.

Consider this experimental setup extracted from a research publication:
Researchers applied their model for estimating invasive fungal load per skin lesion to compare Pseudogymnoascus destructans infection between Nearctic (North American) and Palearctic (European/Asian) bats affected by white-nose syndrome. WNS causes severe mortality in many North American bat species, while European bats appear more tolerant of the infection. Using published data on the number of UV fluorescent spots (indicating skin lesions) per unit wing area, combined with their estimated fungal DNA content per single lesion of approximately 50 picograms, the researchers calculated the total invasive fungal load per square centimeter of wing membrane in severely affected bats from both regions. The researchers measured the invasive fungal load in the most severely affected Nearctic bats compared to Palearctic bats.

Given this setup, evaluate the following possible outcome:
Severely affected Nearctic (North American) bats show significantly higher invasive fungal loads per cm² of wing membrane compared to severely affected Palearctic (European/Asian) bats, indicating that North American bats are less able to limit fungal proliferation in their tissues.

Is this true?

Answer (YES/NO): YES